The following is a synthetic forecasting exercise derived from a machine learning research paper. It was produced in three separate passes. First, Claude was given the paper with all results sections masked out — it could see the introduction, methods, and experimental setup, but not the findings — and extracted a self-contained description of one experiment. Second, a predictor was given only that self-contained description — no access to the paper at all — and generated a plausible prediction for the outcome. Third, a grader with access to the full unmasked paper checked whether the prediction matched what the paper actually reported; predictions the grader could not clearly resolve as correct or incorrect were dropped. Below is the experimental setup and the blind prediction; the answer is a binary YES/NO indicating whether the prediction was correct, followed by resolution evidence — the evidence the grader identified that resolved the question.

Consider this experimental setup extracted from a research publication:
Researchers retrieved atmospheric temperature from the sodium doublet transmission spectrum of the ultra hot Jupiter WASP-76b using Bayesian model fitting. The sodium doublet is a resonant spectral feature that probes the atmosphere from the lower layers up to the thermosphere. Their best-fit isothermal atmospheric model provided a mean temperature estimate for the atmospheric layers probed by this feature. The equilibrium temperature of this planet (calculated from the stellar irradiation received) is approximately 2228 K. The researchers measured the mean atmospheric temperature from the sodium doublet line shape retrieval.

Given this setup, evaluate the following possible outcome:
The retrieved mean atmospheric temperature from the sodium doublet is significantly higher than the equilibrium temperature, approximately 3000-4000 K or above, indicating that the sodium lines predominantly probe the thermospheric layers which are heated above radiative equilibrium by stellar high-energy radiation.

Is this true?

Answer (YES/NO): NO